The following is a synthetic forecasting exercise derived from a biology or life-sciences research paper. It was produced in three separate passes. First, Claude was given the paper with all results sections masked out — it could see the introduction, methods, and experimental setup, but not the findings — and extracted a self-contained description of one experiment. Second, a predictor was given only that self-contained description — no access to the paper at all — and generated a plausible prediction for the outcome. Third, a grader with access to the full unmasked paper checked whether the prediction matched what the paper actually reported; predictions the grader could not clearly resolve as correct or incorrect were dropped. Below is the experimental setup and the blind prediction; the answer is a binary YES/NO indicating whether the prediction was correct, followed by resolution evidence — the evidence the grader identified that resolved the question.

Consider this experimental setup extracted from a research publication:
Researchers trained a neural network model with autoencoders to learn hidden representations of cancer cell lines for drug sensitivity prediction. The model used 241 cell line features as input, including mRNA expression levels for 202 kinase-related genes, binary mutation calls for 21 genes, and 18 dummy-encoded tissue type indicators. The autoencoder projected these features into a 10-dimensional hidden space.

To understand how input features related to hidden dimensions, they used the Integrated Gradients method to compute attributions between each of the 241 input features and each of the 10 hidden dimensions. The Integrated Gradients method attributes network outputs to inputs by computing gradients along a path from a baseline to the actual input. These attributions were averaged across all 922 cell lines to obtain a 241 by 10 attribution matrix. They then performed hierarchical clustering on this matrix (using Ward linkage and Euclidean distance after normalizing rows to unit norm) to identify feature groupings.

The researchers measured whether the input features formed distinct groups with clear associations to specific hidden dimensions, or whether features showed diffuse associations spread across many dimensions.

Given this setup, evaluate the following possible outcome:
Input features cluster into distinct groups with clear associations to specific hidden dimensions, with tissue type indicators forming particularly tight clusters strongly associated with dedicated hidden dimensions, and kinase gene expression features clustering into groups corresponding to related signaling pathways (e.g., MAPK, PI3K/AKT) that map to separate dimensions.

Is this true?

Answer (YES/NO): NO